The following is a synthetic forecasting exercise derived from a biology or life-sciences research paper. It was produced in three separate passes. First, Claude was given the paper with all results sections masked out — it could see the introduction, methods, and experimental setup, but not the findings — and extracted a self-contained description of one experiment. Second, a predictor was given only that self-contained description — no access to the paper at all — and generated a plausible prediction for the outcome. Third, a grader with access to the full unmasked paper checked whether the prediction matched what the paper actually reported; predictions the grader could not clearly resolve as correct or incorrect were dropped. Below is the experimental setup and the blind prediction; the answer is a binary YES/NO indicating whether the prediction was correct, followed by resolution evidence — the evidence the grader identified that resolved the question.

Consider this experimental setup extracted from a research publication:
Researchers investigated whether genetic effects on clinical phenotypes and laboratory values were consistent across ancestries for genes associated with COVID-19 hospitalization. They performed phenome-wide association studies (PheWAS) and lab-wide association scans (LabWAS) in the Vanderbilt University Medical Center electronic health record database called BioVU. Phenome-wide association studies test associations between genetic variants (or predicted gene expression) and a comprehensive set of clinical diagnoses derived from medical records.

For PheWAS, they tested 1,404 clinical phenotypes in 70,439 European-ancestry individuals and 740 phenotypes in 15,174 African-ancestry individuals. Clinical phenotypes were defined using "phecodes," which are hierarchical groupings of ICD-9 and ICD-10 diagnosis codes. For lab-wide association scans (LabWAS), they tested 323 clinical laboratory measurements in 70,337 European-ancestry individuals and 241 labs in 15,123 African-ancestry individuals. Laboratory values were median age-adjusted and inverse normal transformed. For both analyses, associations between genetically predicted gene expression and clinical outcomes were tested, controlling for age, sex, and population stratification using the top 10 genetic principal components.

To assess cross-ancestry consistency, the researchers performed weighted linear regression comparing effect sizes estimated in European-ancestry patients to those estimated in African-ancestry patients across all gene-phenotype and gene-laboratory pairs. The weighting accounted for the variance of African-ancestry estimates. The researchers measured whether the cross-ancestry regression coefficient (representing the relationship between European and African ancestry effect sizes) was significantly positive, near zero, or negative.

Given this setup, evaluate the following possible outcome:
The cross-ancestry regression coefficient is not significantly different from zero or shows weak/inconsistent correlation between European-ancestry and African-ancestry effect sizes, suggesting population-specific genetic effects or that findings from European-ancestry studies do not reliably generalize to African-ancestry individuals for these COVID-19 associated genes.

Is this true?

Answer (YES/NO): NO